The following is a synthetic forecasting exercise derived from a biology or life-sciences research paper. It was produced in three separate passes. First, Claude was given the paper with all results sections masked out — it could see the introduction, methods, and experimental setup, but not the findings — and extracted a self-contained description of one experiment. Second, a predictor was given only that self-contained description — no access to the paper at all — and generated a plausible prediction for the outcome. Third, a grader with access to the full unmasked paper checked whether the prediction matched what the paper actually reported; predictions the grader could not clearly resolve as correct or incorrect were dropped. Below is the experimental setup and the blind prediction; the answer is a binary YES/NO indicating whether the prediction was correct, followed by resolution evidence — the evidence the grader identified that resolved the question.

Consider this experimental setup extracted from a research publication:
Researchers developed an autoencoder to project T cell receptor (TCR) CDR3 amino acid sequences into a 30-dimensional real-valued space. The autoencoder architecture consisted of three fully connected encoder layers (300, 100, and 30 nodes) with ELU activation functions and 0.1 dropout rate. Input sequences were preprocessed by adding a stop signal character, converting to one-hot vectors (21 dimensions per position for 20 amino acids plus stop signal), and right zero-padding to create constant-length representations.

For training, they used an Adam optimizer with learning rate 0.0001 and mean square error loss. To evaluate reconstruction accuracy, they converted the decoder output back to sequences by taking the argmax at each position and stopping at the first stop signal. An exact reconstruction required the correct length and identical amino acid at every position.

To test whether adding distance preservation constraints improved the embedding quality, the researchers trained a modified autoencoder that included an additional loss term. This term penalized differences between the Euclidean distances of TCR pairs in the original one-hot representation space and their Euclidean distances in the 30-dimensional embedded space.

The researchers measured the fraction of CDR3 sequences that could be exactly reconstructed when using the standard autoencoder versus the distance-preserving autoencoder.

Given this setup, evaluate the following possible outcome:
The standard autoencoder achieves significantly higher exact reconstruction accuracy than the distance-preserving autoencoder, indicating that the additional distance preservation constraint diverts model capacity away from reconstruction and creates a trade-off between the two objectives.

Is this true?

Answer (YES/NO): YES